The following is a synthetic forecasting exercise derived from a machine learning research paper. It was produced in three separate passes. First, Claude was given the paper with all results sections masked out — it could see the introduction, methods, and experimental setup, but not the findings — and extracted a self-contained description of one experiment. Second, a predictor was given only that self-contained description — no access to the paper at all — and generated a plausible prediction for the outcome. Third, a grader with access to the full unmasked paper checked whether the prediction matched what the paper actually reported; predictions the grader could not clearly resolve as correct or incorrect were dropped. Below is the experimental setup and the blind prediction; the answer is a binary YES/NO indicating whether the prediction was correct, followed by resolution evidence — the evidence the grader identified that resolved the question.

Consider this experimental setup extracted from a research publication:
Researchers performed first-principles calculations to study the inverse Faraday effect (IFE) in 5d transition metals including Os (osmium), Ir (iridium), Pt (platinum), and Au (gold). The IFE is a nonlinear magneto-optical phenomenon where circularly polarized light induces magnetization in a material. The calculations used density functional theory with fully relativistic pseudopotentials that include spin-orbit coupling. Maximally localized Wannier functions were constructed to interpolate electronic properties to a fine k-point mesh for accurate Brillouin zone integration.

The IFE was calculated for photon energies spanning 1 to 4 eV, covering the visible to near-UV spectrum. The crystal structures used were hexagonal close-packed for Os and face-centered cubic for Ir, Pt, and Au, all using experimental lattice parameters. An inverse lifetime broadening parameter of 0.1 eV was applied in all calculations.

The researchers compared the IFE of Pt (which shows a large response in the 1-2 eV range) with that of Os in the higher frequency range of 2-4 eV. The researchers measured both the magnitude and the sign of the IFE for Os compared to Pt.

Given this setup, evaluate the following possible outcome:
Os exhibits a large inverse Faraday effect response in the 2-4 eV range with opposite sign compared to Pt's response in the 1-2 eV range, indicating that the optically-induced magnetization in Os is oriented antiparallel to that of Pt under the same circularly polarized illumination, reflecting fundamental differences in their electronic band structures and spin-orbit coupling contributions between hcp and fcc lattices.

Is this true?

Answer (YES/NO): YES